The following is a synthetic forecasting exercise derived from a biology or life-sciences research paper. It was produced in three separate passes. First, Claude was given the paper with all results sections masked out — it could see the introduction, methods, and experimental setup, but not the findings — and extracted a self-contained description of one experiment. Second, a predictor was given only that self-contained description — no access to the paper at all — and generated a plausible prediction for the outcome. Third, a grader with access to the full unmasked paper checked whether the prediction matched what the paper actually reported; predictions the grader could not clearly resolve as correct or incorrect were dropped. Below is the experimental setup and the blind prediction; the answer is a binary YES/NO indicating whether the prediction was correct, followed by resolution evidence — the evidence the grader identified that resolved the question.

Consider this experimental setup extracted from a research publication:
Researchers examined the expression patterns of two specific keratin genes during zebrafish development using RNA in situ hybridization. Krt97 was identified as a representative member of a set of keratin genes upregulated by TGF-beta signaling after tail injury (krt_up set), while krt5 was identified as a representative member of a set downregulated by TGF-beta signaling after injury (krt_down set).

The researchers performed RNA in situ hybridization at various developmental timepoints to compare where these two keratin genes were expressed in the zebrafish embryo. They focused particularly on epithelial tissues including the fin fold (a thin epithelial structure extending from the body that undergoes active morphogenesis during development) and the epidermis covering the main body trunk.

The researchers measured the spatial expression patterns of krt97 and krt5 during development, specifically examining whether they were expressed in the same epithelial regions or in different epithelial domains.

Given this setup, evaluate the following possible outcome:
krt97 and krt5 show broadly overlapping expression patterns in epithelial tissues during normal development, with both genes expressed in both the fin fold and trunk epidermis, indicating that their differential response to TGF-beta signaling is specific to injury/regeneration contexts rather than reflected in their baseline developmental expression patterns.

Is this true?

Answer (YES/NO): NO